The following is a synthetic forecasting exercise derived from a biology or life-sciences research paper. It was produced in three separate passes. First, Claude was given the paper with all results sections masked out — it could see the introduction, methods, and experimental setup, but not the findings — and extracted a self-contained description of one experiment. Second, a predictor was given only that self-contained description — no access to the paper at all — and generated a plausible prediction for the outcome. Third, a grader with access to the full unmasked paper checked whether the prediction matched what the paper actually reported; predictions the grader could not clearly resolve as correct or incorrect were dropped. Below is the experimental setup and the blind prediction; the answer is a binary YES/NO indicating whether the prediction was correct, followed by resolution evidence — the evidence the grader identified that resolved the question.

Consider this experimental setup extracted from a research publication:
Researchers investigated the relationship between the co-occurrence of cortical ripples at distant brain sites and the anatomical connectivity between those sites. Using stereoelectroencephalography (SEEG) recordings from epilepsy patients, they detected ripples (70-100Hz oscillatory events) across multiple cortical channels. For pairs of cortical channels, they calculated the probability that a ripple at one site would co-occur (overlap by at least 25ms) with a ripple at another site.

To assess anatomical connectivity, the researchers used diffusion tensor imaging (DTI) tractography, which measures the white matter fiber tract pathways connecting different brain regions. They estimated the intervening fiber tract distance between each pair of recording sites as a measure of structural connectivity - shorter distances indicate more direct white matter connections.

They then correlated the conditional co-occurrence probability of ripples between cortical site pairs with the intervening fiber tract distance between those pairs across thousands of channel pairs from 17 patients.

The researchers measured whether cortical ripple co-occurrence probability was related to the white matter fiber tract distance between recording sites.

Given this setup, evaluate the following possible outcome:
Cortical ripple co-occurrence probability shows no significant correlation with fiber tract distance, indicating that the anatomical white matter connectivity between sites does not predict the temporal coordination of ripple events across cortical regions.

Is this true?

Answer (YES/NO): YES